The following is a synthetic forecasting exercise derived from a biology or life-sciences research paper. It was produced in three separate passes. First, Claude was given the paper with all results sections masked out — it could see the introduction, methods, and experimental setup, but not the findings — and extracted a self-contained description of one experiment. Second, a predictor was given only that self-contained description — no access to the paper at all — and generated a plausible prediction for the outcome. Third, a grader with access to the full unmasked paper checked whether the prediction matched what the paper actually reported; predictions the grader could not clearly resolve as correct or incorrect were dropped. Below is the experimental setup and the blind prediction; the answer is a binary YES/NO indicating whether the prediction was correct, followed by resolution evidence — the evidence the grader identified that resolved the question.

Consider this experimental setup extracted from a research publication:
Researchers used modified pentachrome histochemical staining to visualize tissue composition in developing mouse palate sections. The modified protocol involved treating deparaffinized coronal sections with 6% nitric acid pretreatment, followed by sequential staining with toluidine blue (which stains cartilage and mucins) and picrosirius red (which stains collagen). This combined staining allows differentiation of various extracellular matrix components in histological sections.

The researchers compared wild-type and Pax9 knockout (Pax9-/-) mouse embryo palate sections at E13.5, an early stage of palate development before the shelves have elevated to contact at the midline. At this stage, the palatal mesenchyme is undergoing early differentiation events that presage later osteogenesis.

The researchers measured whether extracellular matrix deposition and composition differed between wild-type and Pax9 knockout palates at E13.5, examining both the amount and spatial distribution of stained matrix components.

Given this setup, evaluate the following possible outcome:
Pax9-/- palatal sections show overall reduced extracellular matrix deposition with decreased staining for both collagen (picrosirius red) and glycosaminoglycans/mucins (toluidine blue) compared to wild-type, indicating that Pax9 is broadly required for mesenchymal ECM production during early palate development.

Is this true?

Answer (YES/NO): NO